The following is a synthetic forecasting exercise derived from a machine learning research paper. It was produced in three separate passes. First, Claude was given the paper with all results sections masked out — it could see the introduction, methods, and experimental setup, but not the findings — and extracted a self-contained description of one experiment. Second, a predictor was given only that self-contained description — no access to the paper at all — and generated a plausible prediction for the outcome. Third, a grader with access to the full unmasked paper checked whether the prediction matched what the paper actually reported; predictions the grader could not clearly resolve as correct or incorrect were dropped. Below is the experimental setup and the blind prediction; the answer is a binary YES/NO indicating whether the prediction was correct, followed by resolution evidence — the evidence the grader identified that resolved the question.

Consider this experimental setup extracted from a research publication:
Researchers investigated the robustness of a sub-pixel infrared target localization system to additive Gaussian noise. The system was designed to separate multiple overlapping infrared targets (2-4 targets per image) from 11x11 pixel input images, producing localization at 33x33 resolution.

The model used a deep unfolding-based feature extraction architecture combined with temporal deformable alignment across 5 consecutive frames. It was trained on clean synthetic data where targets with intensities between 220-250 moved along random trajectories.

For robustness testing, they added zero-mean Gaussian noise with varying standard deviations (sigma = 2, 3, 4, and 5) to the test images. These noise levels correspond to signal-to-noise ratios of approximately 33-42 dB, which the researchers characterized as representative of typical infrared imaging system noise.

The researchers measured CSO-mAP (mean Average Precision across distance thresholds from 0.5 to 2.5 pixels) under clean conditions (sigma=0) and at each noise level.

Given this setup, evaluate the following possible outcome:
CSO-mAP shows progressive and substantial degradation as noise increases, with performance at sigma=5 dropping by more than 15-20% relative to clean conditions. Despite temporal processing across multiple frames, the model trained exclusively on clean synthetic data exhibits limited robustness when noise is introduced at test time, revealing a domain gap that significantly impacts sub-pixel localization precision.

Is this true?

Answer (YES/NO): NO